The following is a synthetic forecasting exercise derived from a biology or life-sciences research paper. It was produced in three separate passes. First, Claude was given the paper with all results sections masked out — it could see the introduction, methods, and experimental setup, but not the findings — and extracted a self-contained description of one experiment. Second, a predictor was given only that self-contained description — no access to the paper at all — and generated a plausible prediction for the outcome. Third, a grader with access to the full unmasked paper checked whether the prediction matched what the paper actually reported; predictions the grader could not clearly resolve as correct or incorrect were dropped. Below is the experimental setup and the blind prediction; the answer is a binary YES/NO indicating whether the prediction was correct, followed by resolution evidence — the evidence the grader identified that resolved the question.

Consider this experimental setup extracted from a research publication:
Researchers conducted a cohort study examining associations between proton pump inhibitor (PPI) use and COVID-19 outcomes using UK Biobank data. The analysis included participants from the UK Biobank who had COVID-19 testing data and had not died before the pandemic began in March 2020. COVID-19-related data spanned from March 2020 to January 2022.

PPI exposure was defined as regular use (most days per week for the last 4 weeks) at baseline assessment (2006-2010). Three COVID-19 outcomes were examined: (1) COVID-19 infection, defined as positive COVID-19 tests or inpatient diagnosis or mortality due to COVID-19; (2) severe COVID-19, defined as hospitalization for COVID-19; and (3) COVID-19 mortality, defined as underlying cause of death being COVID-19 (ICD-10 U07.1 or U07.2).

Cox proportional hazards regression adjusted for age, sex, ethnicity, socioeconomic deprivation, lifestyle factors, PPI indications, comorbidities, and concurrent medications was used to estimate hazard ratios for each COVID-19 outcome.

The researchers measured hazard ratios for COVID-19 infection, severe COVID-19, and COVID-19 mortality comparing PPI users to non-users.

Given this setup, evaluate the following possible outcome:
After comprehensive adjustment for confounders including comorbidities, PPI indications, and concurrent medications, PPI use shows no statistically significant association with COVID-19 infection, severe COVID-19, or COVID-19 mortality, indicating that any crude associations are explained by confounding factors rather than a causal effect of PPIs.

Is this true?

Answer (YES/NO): YES